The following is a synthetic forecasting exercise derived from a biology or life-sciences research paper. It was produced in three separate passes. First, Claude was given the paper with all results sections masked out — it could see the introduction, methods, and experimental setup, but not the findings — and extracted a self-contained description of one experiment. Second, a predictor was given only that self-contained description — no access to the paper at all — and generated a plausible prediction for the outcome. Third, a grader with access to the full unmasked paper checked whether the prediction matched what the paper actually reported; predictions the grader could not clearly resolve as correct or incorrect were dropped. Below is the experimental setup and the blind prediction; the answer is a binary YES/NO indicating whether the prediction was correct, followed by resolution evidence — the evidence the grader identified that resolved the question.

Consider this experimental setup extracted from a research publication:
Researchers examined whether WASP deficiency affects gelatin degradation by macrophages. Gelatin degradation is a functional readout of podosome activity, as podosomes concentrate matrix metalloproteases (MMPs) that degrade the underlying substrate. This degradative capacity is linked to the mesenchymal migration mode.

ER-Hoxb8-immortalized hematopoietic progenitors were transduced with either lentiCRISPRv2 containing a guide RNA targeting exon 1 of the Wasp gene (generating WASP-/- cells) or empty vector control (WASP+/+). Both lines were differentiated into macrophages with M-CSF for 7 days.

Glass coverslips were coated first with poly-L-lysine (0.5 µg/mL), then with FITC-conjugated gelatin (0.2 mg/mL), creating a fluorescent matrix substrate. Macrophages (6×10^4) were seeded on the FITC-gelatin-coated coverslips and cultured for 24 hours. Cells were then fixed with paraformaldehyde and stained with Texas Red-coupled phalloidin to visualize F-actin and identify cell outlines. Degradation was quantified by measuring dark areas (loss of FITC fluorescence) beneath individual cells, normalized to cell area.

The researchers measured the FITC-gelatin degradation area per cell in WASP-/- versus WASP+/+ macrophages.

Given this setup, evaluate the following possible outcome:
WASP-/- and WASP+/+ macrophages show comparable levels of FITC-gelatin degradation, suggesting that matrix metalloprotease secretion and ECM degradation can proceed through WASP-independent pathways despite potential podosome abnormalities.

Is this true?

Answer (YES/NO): NO